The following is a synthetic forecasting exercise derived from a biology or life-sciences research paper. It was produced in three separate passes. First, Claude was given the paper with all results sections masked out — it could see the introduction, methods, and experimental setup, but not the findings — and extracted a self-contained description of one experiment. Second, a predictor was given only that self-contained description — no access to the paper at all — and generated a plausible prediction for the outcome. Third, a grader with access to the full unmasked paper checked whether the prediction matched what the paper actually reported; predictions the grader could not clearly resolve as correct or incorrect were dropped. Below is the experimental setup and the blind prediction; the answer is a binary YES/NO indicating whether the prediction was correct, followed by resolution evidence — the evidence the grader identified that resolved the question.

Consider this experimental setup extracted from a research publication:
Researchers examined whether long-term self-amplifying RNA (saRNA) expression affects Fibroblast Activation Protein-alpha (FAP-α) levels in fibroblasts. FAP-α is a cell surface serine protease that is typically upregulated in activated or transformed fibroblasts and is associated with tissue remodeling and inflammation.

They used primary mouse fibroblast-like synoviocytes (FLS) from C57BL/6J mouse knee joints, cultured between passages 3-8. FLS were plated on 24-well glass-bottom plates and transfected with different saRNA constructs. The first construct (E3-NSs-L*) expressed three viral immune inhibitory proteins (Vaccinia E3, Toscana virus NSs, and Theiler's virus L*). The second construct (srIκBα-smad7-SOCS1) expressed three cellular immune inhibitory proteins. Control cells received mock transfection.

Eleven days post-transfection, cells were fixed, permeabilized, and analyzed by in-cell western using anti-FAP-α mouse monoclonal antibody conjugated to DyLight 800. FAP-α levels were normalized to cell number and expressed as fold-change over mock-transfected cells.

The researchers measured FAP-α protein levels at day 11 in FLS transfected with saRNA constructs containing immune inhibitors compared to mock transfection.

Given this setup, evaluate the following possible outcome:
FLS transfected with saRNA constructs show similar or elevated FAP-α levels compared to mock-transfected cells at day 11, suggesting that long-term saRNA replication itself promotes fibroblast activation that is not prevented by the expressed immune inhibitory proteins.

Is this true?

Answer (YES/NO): NO